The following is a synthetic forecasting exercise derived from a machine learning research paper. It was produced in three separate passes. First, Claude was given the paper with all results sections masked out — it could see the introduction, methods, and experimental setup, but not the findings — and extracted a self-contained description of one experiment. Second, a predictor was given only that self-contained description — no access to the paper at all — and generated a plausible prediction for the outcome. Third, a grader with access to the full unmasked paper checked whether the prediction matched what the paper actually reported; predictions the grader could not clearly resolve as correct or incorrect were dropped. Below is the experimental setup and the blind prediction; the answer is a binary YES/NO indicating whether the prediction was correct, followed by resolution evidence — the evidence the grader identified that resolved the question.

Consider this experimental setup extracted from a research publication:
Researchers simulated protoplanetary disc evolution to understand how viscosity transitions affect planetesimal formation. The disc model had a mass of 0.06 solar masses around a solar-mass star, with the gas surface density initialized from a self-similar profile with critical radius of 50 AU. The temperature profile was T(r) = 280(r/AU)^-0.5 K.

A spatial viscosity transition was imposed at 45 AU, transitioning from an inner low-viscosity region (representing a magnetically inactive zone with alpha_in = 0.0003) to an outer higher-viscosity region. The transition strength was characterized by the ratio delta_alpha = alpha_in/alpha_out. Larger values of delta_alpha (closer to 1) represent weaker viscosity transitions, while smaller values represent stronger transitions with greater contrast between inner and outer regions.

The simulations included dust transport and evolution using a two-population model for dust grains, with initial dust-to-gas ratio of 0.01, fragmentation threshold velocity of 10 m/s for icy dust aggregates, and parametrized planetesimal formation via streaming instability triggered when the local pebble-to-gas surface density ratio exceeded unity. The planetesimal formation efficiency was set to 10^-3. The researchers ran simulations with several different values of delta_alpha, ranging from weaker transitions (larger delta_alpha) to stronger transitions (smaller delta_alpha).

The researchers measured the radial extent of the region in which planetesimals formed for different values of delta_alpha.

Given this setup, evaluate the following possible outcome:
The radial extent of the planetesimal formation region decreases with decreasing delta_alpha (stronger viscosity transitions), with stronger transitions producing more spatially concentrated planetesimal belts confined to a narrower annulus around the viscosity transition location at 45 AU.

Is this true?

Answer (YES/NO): NO